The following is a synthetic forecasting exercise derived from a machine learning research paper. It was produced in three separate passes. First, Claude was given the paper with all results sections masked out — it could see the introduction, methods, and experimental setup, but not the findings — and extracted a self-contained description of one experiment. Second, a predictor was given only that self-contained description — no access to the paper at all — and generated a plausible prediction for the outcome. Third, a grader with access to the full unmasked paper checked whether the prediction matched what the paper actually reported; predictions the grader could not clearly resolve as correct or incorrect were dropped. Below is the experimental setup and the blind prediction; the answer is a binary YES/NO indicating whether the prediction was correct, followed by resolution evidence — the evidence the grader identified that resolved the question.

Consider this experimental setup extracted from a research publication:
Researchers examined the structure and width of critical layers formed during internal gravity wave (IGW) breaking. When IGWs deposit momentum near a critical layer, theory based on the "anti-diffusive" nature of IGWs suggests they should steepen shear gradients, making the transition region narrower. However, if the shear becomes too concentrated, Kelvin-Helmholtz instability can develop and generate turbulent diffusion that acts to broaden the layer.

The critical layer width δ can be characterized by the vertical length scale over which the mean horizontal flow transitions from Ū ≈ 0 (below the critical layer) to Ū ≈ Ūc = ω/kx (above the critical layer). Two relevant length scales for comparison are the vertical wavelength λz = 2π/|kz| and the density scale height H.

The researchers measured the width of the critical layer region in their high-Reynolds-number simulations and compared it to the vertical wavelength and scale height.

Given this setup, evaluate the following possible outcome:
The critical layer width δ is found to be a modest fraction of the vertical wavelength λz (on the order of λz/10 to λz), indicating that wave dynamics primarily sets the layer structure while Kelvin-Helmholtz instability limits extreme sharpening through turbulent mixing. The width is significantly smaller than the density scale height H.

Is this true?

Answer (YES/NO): YES